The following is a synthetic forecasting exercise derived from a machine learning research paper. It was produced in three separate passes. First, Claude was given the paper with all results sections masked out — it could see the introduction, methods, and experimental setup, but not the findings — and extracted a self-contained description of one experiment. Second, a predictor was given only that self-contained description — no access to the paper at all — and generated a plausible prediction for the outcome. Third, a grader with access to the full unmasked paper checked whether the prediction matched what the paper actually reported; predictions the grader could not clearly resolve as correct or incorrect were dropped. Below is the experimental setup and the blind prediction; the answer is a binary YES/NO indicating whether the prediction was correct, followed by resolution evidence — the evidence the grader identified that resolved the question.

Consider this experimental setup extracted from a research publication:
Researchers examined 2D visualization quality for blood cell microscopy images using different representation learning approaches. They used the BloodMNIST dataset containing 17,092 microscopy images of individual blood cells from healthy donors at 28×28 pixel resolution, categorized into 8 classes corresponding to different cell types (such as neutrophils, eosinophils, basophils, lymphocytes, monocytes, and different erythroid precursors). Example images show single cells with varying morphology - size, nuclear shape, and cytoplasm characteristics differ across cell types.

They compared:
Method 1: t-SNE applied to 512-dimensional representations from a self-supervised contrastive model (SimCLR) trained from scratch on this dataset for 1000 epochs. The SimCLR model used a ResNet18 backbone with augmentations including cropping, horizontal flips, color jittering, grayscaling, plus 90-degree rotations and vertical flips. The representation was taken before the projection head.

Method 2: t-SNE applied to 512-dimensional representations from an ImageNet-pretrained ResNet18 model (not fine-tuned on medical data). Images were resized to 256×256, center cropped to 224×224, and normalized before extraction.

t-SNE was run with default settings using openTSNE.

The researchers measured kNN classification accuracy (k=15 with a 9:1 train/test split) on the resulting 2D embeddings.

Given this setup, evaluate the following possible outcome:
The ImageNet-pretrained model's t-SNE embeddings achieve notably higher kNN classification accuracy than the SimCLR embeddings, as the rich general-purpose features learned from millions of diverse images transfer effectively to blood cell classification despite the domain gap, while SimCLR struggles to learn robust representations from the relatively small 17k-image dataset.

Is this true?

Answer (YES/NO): NO